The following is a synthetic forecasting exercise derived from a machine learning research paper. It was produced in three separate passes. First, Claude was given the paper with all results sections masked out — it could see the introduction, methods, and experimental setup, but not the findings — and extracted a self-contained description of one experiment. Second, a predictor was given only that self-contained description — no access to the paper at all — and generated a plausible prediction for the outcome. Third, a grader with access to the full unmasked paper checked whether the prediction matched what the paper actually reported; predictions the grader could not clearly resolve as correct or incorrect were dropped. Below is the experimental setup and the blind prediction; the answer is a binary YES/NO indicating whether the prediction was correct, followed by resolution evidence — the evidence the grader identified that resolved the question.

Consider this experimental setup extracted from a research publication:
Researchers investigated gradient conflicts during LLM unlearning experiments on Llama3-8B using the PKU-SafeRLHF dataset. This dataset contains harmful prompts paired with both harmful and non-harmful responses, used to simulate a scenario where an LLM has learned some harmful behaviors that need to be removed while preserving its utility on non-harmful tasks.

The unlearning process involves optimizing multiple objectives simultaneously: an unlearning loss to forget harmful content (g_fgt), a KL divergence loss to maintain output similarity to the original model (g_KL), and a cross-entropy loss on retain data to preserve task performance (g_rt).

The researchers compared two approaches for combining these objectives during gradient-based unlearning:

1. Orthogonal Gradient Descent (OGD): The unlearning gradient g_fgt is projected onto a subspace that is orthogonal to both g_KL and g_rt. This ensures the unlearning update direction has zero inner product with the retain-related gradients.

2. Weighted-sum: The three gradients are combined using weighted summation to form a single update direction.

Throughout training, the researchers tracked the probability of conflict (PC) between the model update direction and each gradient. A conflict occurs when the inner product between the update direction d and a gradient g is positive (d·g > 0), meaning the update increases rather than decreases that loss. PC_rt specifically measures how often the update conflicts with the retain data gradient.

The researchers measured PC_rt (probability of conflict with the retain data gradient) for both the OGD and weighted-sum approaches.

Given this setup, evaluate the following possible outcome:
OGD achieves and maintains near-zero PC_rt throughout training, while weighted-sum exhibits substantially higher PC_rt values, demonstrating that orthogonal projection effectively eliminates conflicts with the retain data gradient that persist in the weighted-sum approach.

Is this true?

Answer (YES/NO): NO